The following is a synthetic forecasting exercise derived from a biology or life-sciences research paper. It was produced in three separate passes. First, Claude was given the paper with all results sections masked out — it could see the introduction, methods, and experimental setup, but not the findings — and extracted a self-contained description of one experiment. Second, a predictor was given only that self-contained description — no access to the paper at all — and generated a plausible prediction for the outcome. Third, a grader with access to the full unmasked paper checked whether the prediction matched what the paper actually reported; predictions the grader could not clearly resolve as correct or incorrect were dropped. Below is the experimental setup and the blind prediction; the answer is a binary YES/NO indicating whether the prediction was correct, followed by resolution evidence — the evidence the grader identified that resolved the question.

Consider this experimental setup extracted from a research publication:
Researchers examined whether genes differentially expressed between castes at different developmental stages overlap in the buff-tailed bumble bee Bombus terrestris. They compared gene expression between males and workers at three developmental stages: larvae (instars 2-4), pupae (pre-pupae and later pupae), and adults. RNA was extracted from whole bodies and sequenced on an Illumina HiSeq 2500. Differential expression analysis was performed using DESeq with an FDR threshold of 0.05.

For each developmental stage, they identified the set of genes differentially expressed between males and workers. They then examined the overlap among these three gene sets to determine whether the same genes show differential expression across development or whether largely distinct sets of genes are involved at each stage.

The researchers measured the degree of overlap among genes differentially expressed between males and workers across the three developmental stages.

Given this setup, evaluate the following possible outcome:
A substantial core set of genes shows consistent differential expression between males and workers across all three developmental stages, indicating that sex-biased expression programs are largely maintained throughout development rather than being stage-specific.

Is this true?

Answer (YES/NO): NO